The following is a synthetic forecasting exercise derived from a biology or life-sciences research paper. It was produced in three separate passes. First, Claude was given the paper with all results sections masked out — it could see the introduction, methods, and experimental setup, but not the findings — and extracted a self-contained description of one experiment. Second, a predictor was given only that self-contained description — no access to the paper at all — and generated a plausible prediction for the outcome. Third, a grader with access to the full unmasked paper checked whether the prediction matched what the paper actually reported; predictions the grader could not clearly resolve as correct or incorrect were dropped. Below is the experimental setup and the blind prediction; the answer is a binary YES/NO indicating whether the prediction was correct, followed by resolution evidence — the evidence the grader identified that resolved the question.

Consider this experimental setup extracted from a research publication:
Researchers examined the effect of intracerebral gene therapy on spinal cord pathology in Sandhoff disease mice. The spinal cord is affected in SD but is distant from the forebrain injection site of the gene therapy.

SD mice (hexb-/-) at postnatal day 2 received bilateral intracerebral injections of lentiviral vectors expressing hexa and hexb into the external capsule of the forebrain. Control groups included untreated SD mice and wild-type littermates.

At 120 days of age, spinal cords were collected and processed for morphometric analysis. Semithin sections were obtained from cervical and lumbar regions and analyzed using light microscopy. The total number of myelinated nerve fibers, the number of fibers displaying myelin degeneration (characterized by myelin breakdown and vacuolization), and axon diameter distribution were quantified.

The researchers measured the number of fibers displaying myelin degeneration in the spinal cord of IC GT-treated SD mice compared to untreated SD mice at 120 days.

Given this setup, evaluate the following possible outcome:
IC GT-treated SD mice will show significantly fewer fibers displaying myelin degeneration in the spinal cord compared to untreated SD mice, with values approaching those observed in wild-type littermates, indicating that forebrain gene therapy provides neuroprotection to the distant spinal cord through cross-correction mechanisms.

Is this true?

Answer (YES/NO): NO